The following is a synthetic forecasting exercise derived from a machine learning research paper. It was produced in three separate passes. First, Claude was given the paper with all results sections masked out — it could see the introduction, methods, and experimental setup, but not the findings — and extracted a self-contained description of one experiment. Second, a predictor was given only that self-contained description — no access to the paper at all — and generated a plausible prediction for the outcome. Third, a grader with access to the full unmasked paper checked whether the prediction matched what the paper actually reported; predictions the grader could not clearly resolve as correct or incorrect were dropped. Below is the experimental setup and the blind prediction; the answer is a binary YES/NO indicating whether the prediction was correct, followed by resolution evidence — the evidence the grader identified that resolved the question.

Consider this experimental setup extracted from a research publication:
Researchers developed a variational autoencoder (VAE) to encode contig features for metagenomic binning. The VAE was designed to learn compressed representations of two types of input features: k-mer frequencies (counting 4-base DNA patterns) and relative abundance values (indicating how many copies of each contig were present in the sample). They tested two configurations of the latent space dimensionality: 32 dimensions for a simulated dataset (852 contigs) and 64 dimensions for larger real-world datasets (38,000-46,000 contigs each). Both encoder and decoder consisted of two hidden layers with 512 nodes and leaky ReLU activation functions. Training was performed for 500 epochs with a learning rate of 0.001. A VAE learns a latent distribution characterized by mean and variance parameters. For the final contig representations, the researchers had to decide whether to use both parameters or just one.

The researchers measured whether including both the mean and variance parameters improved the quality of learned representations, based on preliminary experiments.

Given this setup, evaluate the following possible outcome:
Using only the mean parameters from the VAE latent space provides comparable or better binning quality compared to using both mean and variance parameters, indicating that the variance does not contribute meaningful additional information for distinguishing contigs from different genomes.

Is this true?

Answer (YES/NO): NO